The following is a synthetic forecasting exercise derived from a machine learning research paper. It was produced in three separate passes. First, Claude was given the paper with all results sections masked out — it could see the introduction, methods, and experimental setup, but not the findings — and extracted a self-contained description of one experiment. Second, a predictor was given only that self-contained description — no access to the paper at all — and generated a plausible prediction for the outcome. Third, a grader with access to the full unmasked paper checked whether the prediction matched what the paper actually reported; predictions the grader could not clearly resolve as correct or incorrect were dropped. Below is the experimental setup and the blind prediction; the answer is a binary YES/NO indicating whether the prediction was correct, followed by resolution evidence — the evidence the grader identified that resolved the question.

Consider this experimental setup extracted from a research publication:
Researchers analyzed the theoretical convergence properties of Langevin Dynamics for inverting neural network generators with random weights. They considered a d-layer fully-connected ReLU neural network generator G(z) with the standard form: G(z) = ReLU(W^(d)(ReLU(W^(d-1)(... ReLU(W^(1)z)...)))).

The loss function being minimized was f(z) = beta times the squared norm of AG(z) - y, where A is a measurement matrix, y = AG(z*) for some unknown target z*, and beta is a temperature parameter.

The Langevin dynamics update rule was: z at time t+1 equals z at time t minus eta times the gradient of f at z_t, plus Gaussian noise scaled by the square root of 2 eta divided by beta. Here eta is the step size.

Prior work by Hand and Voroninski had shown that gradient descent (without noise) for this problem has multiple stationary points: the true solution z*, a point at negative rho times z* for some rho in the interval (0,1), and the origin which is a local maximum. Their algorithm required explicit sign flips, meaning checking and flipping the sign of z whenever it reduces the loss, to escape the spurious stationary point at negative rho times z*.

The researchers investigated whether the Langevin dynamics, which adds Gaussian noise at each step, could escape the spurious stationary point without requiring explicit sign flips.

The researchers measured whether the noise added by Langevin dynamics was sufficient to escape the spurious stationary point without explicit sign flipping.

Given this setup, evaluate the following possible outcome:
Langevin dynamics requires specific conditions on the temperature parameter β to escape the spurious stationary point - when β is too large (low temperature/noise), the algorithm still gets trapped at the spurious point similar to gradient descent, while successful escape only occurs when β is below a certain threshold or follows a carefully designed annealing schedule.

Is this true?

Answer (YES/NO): NO